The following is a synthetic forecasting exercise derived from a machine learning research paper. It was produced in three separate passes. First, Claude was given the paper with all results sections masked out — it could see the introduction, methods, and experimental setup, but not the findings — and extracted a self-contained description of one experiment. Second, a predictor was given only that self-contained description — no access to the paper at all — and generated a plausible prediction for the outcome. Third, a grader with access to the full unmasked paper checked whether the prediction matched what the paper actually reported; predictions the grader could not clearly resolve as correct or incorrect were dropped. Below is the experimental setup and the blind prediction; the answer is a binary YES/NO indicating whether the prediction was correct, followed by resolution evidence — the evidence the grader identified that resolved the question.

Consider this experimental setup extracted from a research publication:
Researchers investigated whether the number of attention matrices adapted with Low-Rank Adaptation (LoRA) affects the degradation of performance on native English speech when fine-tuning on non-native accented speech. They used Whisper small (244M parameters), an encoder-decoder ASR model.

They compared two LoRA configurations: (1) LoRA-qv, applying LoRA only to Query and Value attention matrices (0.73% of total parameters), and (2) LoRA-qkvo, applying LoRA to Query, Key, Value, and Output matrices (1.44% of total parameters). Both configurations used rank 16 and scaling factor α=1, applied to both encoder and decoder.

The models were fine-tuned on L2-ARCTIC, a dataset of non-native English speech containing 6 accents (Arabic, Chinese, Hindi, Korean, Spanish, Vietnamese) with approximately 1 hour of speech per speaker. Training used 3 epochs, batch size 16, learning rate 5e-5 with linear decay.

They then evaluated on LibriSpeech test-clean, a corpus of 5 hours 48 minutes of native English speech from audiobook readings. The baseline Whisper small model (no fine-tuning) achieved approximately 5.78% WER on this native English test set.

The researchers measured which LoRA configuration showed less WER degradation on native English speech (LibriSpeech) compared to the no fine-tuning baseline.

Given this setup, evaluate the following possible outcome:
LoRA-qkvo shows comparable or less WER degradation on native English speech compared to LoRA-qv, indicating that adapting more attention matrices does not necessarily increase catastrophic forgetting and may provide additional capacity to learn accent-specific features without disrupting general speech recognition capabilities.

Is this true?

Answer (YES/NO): NO